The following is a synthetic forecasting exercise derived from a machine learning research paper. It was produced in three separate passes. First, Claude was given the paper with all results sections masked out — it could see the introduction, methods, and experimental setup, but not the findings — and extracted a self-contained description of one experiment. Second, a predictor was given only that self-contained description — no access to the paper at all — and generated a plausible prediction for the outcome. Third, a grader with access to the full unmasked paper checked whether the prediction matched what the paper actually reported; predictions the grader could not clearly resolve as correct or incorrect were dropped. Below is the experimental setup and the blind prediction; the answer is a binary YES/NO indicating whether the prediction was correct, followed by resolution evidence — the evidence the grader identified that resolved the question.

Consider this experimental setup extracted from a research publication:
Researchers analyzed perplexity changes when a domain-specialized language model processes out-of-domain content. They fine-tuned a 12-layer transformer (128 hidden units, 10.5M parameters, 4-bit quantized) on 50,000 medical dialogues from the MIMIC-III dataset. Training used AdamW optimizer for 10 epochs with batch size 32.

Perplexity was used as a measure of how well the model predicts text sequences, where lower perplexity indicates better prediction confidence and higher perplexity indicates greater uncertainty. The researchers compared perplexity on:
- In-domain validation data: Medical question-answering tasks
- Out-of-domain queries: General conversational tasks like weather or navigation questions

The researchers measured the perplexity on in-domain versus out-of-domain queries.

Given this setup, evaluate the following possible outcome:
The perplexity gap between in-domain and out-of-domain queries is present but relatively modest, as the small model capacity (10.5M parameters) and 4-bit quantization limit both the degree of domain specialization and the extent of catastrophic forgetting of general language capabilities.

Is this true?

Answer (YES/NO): NO